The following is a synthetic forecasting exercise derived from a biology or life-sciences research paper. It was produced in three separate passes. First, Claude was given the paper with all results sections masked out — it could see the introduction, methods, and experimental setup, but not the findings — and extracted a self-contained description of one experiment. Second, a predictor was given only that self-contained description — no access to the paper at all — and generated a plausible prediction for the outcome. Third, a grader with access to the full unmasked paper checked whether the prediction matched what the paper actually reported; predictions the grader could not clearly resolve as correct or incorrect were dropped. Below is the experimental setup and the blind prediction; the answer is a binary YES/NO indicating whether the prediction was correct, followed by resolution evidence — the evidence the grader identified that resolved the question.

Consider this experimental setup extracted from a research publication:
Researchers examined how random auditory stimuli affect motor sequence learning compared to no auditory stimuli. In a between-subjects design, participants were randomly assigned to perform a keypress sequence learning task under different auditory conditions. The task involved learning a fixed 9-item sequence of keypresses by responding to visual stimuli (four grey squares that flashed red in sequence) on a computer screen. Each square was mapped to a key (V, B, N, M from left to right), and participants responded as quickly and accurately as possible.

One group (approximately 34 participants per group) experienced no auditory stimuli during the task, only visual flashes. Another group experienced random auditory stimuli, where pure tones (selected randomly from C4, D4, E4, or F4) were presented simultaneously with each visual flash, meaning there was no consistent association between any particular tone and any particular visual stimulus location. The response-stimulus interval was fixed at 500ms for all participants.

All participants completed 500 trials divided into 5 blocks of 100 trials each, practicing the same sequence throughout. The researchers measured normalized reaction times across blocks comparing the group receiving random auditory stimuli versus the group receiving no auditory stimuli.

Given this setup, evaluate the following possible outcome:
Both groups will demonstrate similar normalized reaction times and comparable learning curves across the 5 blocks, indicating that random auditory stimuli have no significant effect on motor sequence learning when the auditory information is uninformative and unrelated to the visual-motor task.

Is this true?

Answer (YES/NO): YES